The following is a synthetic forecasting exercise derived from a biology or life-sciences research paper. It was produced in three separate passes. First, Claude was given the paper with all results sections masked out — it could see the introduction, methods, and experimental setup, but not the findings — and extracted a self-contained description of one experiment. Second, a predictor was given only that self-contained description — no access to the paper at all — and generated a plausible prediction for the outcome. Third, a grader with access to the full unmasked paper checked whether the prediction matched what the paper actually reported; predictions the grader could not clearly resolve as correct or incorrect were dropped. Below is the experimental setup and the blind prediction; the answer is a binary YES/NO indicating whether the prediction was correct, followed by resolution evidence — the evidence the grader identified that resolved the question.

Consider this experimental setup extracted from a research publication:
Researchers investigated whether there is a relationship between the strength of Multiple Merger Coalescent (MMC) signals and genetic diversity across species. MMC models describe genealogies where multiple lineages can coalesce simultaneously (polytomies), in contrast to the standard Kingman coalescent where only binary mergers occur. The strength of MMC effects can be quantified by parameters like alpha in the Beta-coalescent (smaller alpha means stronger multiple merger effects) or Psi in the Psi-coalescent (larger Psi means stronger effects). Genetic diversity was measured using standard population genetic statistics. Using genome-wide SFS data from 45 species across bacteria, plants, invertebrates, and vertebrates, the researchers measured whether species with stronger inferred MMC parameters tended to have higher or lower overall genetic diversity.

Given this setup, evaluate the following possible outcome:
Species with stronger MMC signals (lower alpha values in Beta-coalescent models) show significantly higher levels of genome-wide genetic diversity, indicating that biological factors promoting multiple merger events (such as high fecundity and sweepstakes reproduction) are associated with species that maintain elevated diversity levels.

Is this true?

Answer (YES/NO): NO